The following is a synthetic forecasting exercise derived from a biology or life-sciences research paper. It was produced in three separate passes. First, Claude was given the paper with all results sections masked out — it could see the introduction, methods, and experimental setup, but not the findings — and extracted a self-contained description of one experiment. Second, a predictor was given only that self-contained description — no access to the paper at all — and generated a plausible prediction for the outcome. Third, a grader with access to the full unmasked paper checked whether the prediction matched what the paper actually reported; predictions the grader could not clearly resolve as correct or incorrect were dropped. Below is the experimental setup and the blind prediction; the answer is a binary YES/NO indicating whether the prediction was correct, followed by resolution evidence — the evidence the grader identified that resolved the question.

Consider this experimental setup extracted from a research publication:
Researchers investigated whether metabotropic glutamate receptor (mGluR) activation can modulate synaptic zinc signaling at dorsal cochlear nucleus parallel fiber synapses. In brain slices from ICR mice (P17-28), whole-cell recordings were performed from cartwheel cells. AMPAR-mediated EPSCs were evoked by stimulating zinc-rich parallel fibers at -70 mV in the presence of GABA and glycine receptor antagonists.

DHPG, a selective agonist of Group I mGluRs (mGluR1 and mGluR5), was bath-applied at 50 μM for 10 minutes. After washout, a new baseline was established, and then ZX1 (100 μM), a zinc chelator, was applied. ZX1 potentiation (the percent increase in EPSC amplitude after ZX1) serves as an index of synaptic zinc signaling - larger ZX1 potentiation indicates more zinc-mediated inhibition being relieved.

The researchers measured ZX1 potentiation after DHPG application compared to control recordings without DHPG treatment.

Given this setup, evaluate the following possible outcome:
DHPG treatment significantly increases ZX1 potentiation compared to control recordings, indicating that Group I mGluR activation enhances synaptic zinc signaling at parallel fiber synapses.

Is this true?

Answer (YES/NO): YES